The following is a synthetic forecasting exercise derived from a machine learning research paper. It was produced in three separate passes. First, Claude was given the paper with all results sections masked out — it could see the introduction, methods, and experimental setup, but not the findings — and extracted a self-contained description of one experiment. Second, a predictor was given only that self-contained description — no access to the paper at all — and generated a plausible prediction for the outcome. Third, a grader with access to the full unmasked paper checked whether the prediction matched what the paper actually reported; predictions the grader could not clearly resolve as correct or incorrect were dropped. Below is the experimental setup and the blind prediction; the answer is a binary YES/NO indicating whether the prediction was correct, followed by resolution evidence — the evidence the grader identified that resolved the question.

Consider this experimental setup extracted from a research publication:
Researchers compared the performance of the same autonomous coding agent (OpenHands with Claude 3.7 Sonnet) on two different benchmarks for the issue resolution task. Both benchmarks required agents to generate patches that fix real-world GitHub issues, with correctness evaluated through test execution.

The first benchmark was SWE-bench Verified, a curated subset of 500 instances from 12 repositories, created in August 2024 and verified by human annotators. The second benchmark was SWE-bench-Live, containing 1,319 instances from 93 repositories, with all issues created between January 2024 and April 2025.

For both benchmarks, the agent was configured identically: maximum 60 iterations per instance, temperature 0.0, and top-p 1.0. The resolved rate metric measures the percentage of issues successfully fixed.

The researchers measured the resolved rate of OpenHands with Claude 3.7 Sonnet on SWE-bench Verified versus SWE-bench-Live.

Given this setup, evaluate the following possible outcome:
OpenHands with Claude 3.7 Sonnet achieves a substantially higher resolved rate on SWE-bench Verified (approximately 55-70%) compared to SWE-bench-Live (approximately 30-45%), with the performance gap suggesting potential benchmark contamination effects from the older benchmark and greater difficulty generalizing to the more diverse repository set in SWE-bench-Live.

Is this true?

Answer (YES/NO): NO